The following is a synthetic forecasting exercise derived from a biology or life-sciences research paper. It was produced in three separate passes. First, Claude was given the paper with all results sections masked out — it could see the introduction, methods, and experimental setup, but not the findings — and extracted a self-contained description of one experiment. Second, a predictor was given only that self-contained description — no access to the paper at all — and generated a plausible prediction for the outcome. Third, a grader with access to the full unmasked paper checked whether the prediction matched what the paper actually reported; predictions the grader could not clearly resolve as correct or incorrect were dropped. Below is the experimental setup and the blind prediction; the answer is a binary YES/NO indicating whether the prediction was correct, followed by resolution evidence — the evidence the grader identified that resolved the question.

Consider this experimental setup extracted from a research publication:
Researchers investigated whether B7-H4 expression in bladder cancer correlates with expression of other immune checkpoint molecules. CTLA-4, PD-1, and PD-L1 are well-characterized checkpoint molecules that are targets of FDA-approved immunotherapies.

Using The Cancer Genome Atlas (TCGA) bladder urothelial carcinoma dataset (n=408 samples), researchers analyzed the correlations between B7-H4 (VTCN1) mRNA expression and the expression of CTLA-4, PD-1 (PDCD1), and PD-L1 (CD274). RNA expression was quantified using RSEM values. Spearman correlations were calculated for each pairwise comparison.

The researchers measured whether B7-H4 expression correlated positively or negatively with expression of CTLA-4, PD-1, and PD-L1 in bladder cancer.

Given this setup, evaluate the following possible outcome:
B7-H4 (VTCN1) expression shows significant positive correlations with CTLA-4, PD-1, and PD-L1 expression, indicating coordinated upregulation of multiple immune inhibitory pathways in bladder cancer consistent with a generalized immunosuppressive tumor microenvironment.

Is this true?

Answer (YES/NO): NO